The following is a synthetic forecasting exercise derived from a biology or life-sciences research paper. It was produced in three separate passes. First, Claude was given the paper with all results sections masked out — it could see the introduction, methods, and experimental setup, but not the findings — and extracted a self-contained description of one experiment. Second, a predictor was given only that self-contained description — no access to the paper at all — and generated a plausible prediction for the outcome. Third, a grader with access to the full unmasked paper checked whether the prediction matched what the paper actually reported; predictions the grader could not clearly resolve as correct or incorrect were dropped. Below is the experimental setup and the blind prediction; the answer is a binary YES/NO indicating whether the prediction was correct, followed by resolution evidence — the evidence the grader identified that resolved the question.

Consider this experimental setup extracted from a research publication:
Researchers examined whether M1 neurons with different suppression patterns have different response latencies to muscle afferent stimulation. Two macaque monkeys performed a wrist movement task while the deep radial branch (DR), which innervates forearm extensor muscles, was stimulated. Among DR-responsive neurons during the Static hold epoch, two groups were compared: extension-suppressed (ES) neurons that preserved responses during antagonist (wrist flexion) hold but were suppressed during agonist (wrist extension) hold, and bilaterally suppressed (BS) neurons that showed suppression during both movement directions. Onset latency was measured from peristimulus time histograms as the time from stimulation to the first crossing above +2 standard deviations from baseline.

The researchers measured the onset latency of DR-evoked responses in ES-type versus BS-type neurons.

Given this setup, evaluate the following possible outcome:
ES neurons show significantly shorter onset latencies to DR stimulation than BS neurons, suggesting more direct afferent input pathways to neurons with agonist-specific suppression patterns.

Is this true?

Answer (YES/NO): YES